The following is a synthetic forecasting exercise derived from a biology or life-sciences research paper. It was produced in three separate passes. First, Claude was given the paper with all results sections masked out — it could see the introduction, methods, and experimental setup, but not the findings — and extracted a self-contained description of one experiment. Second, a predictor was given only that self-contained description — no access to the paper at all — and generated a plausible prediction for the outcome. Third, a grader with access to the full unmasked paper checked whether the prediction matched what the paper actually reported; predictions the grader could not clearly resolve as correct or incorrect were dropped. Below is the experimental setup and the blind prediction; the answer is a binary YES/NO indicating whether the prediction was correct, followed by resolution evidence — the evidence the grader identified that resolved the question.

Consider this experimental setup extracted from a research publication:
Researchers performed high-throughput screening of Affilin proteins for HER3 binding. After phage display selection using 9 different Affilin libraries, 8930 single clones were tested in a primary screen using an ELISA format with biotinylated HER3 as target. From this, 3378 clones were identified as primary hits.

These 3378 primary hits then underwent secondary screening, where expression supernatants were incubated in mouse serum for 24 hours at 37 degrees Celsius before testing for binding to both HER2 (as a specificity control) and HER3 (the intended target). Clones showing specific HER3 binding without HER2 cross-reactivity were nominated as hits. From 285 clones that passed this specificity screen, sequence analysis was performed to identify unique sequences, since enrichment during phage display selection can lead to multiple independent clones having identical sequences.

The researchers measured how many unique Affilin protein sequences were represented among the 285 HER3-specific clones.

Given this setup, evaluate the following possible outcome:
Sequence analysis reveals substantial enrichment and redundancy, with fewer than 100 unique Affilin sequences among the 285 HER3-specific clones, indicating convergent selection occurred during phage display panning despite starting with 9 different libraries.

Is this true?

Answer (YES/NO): YES